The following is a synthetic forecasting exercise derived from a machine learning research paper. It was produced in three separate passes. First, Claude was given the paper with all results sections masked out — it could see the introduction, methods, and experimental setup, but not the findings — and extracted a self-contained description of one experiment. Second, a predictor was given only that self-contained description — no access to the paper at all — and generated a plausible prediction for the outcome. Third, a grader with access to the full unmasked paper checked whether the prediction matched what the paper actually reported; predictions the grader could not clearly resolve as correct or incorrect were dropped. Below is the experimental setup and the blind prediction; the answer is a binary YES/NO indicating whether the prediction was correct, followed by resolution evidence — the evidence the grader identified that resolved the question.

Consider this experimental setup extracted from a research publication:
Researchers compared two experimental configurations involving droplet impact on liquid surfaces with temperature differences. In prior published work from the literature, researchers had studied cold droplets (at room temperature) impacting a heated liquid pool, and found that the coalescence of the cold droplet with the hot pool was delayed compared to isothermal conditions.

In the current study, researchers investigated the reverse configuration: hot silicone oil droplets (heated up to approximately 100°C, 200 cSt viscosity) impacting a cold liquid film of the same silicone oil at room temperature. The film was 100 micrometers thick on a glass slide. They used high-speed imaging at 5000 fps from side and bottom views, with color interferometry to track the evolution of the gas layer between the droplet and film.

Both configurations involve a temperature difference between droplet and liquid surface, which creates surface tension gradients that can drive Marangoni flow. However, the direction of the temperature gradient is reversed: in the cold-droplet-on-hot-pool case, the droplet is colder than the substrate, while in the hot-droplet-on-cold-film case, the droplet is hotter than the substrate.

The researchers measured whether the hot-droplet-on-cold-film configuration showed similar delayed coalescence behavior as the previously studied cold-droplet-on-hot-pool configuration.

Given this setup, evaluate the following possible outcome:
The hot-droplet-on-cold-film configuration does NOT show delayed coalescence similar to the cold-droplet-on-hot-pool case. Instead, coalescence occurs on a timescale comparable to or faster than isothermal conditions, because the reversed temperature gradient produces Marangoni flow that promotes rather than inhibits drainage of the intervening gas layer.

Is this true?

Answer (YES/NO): NO